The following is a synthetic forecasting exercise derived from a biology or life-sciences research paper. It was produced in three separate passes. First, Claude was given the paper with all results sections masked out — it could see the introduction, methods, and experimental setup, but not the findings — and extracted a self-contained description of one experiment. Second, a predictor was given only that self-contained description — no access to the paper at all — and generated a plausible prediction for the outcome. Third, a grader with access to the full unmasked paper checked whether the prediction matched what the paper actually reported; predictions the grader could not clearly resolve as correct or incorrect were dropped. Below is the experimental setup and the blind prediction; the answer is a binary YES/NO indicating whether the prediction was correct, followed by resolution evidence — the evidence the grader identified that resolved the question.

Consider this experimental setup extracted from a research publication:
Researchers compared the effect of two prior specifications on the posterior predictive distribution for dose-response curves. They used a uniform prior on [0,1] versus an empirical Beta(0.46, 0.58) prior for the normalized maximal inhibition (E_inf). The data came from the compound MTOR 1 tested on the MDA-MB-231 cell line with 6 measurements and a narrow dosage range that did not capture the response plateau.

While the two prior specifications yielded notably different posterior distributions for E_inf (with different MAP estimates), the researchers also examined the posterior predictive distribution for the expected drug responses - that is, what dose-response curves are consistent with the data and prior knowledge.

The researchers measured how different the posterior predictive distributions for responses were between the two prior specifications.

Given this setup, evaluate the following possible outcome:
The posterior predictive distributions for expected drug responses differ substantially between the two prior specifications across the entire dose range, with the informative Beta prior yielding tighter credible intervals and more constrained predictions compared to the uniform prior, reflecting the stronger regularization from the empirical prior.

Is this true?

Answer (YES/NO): NO